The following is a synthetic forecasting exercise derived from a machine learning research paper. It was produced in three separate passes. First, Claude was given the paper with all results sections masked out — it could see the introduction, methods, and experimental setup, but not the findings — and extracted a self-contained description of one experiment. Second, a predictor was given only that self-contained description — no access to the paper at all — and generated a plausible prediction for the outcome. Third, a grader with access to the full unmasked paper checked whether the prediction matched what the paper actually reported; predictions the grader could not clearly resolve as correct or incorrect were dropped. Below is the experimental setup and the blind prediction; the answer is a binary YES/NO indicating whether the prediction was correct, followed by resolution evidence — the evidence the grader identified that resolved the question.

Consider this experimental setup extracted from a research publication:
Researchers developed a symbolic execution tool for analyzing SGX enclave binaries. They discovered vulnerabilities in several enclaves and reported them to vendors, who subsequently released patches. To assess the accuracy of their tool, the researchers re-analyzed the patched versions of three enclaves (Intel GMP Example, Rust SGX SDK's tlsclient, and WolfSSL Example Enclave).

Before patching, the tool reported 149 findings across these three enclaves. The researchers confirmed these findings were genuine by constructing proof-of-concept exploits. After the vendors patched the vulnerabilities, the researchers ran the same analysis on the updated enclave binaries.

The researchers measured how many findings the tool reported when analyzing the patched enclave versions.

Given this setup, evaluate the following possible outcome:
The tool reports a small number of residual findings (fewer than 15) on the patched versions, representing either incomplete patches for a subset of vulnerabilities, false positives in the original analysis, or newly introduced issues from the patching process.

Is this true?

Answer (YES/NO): NO